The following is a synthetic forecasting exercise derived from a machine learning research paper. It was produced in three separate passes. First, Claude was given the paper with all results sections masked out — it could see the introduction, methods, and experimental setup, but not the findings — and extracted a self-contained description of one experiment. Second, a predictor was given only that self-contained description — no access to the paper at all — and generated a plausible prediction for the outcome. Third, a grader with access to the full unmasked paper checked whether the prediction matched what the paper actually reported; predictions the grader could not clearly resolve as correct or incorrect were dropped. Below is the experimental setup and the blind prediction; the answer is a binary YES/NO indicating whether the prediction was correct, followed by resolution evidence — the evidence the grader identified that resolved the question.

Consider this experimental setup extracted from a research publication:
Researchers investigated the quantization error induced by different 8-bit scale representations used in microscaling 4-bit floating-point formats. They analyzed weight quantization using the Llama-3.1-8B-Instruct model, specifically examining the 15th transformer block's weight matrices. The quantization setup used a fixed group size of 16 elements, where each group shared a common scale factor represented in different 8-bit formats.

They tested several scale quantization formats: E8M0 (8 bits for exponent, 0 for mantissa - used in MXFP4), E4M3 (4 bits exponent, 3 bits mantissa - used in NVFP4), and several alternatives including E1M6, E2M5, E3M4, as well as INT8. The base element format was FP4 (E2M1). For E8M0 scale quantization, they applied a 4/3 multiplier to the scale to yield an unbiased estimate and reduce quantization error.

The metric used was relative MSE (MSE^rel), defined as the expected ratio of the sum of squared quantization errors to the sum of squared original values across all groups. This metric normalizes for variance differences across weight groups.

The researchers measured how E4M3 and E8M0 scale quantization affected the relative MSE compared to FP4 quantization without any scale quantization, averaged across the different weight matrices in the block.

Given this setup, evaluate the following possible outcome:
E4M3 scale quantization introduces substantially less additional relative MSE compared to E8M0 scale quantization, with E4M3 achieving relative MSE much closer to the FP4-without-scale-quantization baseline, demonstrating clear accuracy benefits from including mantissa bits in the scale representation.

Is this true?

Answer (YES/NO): YES